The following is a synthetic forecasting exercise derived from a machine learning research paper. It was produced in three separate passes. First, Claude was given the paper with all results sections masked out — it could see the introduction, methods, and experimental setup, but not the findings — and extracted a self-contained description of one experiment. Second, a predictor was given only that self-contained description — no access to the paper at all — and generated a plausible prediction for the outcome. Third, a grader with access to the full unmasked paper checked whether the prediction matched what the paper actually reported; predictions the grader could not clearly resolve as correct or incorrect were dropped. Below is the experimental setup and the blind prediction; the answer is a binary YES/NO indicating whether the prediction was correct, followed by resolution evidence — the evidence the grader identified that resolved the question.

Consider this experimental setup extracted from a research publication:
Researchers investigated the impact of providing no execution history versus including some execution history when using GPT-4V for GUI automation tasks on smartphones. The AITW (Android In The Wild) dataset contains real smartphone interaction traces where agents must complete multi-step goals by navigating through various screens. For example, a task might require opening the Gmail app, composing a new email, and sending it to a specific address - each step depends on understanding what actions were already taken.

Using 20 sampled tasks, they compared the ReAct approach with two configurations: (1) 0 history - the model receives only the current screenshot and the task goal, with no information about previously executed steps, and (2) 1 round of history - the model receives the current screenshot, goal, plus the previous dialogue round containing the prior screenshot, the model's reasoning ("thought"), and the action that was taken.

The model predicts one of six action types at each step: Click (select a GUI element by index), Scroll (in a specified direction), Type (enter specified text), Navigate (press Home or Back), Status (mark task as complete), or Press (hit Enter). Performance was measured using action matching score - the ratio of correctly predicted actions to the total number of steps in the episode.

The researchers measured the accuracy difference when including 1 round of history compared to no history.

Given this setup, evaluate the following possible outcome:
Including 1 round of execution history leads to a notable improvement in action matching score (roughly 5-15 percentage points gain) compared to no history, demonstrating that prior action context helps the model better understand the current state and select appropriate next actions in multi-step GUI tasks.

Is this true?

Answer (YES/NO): YES